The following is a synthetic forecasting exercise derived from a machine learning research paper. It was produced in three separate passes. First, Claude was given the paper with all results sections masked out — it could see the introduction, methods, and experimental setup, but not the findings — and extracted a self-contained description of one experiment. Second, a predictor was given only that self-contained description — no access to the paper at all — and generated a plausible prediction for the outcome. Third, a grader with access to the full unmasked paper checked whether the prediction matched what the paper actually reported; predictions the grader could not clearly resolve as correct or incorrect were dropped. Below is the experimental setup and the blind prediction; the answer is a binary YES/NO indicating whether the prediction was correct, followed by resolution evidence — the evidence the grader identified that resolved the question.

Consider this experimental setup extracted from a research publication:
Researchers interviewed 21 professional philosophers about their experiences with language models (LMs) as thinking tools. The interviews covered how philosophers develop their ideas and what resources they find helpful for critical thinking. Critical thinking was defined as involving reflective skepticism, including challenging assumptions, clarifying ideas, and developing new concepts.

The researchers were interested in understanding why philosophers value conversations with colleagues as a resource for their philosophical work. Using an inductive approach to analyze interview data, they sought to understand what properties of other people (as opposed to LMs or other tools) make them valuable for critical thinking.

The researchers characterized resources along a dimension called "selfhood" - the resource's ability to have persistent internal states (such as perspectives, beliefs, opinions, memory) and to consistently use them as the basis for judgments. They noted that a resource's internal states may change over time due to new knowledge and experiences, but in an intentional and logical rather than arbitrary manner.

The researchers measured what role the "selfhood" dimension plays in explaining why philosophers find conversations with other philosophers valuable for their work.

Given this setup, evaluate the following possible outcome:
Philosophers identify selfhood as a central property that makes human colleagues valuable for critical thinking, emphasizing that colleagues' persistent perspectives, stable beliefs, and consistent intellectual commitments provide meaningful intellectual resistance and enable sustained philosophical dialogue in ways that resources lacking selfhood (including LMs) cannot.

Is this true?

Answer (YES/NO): NO